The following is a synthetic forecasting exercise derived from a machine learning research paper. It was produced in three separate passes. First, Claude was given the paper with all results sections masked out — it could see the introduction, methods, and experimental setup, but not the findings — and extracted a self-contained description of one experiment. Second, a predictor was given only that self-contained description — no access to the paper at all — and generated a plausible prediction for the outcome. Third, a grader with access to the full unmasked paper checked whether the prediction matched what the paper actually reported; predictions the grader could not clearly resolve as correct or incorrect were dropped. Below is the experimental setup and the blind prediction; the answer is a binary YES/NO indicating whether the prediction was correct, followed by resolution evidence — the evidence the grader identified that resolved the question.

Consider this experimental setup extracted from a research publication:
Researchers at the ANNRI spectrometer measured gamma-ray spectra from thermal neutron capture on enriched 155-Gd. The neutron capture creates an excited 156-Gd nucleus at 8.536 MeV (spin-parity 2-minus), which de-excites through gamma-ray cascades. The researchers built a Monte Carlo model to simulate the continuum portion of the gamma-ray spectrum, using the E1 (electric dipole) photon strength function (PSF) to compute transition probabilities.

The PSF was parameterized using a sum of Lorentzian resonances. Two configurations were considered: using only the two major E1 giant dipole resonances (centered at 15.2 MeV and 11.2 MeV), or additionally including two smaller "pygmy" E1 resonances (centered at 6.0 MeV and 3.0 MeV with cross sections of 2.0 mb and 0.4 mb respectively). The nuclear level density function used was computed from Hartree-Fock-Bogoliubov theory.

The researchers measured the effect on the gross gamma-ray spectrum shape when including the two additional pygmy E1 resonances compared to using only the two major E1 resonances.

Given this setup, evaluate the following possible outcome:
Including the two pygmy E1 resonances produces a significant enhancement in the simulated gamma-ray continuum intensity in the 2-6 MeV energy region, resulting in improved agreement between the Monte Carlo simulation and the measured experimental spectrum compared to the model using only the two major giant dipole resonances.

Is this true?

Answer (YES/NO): NO